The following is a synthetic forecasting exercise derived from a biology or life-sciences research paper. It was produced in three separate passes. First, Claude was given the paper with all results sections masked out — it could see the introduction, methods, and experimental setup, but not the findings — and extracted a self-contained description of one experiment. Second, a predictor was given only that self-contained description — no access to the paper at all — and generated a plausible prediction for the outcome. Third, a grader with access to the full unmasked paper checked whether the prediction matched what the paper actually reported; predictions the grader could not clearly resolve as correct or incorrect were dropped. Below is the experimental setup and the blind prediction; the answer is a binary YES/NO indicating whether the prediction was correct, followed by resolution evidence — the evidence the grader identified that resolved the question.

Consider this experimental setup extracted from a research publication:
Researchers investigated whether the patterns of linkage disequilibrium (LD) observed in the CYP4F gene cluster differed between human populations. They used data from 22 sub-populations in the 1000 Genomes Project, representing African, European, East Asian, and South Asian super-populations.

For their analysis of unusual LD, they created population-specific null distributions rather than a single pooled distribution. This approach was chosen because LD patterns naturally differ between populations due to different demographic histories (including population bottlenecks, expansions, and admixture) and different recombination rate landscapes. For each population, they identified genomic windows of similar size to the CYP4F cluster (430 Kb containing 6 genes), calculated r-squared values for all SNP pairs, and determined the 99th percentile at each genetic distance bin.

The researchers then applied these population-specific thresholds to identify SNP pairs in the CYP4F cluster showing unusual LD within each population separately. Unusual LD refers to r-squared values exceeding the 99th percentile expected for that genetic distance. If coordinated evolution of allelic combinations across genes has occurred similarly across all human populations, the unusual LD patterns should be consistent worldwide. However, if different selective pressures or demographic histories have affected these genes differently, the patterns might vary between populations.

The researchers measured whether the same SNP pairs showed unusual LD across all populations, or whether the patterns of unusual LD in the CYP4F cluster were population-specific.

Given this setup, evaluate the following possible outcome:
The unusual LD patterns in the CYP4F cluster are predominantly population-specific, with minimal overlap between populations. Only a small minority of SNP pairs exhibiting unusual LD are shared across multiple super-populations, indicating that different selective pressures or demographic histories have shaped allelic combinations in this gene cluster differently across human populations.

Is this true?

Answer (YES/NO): NO